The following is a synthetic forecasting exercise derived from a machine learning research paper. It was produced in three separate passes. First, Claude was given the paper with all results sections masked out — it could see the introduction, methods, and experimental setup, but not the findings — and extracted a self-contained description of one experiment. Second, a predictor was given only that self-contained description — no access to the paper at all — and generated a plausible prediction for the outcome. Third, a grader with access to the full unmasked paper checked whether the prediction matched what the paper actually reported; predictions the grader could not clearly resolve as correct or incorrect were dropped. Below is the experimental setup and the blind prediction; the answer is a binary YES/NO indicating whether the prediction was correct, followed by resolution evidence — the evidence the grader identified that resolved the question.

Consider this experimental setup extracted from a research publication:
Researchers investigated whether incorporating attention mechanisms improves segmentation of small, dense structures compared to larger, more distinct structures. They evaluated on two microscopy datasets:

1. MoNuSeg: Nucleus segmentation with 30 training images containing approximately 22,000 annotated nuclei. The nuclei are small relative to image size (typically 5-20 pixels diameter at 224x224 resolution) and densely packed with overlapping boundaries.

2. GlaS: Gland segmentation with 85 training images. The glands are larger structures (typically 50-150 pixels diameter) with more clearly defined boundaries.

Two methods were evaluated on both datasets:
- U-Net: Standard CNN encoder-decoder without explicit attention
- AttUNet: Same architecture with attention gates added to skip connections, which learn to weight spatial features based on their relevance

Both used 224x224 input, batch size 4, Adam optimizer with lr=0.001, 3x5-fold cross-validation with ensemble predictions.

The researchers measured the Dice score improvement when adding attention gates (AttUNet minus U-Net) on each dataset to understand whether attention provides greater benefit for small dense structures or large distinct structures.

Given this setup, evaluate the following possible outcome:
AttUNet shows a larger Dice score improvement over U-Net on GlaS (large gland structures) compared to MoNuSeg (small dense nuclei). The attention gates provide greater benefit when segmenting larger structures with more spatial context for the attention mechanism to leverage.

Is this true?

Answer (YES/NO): YES